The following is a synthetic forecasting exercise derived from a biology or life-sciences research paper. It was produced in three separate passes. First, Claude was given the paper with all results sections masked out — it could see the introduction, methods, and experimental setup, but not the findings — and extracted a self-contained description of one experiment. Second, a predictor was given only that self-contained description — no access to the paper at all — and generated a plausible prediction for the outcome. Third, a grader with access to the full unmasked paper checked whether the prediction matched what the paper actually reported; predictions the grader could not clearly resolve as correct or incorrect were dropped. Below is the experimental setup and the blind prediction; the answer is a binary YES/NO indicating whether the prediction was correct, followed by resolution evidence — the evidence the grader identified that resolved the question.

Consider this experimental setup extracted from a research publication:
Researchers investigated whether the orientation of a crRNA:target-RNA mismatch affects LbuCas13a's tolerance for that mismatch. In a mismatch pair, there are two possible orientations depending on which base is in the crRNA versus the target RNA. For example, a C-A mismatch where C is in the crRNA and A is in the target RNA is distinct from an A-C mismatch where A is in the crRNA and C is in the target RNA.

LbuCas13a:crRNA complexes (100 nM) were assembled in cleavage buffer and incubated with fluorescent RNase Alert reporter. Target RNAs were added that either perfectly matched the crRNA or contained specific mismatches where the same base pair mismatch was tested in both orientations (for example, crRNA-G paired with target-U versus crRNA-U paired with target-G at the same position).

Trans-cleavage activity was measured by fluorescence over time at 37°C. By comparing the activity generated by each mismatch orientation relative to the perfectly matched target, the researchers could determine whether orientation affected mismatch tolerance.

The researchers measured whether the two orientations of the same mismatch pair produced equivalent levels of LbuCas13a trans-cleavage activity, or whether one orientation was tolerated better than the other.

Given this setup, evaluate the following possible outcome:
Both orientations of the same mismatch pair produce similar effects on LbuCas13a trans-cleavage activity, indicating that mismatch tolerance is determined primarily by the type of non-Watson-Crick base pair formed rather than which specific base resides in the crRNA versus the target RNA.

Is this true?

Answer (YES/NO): NO